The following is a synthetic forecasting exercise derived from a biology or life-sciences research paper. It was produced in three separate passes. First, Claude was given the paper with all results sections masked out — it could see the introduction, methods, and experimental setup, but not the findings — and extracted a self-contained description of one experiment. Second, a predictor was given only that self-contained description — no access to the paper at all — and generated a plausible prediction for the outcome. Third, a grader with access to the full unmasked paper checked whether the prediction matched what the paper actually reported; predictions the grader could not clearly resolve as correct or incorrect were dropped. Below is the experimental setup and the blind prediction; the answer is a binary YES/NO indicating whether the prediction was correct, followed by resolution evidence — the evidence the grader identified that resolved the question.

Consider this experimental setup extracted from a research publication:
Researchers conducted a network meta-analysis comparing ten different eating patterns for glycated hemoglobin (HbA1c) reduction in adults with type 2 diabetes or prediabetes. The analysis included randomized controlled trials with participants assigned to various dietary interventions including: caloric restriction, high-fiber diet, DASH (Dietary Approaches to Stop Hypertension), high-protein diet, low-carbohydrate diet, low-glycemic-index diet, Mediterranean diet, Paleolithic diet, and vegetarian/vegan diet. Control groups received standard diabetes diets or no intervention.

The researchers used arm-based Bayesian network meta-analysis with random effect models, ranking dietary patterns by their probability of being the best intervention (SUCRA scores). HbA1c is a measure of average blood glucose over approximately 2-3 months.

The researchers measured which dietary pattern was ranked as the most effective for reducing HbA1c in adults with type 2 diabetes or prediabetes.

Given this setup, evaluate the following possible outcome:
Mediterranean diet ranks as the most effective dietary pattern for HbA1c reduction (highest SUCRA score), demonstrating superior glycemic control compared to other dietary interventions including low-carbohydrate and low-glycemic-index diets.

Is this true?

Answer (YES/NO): NO